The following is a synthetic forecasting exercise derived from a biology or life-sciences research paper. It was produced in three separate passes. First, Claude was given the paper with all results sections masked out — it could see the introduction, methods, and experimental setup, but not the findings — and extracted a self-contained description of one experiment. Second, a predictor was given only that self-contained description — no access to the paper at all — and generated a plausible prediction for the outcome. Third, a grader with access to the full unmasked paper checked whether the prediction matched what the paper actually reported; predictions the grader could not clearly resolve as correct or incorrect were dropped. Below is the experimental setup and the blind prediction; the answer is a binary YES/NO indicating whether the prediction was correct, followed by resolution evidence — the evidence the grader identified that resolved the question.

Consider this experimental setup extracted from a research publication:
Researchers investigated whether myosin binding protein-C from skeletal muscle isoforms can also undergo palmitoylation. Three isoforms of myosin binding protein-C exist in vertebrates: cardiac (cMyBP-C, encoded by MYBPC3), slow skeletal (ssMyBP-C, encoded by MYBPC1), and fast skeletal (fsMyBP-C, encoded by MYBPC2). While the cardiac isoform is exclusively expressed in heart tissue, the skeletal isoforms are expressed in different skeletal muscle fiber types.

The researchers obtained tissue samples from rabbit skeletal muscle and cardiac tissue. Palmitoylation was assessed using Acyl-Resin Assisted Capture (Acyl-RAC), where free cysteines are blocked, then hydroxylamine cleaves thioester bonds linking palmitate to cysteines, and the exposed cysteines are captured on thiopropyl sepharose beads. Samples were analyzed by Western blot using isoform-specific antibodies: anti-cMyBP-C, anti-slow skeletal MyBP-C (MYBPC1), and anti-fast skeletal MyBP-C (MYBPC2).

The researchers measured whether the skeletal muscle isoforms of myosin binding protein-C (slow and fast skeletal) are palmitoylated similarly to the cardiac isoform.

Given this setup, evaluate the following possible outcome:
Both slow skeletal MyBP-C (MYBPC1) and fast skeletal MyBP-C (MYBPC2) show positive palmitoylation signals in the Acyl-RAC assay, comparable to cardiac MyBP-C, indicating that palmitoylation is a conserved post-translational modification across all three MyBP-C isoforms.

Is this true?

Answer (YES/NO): YES